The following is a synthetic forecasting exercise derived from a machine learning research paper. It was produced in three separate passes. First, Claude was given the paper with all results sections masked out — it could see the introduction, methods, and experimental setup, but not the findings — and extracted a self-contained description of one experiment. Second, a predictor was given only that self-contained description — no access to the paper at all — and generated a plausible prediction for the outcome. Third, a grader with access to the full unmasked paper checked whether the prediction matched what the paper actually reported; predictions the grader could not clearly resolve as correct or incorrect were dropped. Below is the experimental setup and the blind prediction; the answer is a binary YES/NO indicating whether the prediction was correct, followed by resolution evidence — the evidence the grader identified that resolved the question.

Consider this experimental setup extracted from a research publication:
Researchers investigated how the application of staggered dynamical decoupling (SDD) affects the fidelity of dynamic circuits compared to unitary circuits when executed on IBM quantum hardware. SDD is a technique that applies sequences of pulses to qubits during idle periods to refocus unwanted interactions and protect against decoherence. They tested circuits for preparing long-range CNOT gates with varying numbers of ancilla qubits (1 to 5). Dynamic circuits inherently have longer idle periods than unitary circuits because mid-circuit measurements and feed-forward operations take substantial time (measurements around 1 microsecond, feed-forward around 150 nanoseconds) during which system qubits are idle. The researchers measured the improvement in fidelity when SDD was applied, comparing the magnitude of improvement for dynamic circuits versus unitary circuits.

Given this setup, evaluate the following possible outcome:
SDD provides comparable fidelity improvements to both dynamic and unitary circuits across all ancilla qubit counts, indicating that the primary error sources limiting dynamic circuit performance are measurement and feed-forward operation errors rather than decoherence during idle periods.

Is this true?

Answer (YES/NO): NO